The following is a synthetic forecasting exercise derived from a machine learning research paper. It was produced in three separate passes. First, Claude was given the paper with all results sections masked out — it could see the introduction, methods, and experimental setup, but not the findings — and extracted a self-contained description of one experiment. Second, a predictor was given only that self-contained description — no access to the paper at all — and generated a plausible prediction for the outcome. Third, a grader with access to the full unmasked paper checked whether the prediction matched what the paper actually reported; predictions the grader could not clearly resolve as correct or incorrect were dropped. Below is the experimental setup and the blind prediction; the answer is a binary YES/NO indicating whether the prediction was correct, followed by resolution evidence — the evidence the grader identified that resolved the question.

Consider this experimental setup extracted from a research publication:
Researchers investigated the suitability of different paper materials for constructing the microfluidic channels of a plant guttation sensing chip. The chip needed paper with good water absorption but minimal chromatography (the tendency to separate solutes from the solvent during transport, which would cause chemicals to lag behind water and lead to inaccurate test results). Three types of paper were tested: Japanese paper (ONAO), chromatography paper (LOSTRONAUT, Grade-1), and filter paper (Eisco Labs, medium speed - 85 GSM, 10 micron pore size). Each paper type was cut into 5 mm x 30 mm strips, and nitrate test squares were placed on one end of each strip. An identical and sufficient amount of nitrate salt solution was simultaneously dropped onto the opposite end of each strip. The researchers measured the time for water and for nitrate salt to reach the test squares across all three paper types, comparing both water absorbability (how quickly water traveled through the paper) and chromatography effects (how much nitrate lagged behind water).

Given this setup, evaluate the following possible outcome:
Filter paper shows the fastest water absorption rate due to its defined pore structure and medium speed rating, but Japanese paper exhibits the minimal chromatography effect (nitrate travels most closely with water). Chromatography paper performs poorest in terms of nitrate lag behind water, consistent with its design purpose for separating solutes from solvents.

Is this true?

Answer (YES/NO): NO